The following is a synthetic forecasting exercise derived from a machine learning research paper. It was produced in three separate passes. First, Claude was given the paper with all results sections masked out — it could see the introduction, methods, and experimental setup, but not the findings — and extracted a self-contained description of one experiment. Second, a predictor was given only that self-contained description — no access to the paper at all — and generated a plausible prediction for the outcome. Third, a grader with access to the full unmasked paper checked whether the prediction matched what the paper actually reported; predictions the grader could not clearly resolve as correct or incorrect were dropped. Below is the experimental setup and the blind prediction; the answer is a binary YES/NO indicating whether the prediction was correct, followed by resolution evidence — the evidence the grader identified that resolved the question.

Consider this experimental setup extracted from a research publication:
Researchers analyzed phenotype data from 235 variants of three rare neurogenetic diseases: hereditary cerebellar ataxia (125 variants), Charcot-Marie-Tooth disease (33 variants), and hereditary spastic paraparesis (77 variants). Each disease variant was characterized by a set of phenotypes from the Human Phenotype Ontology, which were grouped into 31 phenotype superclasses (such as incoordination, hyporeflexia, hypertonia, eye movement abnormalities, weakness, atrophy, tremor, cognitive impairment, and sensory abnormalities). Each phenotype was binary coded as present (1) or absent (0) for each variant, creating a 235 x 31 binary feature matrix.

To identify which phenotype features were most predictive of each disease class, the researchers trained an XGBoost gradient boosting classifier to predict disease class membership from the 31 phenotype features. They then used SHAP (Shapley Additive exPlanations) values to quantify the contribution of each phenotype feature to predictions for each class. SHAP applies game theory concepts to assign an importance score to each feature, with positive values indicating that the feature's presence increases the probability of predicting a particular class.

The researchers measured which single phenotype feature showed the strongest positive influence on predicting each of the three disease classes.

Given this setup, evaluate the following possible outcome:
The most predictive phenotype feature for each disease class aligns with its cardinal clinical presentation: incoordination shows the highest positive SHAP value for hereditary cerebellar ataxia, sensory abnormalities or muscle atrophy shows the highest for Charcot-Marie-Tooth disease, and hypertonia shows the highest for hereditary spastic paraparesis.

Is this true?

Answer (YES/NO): NO